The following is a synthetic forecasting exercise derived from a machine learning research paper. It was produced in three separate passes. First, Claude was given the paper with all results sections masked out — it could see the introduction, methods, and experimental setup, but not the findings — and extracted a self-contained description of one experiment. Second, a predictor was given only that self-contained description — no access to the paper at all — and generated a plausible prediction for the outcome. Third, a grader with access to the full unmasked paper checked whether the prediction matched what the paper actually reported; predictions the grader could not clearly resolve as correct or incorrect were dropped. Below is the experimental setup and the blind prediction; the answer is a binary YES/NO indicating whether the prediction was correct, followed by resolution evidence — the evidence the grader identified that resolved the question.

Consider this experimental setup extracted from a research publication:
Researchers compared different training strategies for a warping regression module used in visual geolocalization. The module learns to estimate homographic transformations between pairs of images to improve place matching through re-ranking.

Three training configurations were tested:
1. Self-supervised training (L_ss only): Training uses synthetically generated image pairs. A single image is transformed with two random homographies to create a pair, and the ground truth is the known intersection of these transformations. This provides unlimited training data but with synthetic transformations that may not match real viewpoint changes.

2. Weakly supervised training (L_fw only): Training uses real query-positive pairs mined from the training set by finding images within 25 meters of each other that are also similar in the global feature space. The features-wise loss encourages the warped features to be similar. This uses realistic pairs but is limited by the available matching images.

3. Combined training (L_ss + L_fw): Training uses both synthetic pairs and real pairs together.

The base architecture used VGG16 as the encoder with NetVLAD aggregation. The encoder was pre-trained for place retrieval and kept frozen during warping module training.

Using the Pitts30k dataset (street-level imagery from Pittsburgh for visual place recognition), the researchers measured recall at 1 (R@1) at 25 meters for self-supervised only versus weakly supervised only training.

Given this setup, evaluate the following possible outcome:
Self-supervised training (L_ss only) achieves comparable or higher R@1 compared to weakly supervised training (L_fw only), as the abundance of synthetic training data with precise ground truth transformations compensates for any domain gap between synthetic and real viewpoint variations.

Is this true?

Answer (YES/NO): YES